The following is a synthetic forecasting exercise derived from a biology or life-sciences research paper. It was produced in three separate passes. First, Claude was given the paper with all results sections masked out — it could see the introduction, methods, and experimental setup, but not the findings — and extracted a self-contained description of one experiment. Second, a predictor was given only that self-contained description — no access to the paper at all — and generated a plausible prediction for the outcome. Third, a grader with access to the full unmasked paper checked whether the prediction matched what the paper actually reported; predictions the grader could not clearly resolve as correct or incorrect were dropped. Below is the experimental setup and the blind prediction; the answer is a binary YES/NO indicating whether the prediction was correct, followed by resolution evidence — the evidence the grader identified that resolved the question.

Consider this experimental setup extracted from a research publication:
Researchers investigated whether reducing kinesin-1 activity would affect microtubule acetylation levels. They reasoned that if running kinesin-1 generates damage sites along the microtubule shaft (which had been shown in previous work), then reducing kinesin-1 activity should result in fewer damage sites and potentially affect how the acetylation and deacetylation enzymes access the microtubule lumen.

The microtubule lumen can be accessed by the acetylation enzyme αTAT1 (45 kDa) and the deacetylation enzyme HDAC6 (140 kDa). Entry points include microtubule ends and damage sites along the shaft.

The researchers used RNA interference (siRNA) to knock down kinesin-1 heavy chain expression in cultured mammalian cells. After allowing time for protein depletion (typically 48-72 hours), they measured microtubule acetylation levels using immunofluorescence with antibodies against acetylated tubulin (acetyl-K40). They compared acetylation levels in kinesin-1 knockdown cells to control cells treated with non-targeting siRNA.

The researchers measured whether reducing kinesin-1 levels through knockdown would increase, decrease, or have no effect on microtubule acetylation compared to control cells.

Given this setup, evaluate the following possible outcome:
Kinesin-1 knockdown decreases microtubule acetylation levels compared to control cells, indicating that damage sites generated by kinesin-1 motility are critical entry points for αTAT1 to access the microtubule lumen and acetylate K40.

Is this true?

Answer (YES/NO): NO